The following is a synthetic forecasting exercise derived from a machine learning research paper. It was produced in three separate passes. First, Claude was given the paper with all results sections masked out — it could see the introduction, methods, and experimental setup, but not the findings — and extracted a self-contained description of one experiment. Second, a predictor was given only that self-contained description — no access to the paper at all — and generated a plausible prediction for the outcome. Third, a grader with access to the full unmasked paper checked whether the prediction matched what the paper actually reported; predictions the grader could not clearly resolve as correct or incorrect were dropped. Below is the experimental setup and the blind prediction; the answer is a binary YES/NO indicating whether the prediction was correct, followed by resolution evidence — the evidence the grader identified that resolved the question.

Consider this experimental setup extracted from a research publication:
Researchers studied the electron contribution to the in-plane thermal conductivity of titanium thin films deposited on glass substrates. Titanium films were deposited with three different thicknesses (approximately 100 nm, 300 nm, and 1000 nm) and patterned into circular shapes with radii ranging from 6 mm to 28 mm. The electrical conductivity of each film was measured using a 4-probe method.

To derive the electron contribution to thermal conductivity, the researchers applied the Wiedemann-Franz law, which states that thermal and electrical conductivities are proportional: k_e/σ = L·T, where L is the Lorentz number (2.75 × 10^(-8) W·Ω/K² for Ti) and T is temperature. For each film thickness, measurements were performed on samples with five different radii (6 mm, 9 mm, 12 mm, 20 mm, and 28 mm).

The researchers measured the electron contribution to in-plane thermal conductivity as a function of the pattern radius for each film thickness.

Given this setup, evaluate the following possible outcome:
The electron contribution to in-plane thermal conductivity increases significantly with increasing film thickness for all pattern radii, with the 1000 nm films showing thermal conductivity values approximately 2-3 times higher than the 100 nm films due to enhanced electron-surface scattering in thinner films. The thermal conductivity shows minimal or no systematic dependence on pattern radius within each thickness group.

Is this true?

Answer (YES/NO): NO